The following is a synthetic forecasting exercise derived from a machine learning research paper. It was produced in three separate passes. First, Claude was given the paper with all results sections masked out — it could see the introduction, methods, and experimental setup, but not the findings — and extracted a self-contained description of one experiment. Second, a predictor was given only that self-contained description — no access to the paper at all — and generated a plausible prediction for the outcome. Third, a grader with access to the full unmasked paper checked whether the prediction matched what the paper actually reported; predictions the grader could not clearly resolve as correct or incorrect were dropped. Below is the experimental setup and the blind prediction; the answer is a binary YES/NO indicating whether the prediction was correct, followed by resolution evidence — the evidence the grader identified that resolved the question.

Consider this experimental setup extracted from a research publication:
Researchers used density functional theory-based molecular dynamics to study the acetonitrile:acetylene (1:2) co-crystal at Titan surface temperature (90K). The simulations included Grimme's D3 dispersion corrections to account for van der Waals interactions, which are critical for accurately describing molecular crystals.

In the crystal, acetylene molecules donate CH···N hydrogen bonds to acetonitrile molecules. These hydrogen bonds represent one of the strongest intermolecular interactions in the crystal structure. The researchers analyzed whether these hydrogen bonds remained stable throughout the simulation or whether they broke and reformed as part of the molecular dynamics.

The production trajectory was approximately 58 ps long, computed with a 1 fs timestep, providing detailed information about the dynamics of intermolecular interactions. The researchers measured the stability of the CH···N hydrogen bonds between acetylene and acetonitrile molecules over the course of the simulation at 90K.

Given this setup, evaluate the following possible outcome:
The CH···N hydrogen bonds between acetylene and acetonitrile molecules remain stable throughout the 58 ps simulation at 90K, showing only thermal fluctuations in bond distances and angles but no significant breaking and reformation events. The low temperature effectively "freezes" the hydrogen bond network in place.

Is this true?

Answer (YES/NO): NO